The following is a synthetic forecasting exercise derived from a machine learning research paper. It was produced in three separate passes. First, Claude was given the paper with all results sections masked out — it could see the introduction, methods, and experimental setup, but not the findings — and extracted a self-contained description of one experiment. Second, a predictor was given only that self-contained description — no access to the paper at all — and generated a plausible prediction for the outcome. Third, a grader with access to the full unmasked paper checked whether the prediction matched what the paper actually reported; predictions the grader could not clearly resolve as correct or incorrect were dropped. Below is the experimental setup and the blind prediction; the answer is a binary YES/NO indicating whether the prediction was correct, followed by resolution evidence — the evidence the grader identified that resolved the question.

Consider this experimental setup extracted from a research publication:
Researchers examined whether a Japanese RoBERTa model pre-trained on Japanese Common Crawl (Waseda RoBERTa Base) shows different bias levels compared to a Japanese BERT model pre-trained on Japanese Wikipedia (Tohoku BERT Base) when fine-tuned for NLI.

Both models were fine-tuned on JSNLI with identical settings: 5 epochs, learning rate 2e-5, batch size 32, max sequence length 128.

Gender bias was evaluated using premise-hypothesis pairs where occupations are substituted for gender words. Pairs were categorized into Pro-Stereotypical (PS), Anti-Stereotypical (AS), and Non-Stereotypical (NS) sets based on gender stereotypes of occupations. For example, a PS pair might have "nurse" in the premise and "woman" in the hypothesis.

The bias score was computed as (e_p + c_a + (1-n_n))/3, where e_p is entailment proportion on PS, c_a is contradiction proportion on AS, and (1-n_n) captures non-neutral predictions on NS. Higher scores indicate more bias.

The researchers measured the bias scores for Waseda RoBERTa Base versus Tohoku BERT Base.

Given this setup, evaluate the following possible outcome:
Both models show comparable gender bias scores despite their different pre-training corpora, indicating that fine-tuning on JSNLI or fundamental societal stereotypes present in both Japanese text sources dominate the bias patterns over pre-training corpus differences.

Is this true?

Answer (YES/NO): NO